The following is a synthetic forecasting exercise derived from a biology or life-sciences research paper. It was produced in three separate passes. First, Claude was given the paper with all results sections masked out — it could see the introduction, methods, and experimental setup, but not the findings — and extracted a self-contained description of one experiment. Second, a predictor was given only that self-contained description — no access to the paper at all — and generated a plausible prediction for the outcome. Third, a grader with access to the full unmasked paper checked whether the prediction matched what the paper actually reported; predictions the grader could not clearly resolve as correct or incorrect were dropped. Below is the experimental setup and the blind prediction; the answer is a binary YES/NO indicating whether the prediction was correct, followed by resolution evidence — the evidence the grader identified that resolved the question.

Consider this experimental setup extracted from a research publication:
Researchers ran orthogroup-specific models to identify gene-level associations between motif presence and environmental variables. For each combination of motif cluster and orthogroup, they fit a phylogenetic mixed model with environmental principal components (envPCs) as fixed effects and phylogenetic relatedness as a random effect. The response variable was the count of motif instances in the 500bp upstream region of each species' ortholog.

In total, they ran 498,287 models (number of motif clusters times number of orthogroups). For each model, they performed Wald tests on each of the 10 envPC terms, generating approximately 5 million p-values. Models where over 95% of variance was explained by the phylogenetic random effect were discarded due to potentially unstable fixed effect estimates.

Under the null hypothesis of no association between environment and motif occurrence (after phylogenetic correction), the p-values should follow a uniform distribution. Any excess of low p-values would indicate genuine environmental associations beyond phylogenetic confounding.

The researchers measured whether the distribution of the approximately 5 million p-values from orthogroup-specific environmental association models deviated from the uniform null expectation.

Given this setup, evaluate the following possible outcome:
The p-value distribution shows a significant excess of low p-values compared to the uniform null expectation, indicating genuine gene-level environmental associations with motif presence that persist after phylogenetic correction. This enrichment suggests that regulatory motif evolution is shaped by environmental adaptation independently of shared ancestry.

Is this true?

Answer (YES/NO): YES